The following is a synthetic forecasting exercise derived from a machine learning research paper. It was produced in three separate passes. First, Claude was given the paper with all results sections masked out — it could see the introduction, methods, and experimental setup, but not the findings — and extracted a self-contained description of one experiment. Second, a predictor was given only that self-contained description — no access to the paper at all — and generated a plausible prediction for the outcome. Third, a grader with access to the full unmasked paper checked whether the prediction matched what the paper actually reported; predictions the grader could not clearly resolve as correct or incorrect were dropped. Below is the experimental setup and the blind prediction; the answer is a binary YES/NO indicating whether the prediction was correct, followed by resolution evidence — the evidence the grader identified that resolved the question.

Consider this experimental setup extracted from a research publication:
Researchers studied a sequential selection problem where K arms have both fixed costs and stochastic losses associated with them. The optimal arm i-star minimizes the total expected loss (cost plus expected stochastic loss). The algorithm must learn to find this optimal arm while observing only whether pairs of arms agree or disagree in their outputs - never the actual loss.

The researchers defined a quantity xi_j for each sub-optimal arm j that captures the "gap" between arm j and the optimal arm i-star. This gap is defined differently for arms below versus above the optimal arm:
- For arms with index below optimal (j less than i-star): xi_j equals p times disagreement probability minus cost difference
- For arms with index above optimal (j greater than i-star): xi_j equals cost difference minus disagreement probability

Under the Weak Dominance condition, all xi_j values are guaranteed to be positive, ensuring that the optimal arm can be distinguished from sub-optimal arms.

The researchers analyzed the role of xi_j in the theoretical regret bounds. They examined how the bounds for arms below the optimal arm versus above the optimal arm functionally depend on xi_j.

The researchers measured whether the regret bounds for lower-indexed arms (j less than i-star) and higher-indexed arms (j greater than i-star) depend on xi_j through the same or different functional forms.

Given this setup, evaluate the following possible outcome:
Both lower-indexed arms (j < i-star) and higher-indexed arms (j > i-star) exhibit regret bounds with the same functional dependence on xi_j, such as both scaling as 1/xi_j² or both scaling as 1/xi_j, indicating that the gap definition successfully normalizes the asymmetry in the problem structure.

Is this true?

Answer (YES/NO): YES